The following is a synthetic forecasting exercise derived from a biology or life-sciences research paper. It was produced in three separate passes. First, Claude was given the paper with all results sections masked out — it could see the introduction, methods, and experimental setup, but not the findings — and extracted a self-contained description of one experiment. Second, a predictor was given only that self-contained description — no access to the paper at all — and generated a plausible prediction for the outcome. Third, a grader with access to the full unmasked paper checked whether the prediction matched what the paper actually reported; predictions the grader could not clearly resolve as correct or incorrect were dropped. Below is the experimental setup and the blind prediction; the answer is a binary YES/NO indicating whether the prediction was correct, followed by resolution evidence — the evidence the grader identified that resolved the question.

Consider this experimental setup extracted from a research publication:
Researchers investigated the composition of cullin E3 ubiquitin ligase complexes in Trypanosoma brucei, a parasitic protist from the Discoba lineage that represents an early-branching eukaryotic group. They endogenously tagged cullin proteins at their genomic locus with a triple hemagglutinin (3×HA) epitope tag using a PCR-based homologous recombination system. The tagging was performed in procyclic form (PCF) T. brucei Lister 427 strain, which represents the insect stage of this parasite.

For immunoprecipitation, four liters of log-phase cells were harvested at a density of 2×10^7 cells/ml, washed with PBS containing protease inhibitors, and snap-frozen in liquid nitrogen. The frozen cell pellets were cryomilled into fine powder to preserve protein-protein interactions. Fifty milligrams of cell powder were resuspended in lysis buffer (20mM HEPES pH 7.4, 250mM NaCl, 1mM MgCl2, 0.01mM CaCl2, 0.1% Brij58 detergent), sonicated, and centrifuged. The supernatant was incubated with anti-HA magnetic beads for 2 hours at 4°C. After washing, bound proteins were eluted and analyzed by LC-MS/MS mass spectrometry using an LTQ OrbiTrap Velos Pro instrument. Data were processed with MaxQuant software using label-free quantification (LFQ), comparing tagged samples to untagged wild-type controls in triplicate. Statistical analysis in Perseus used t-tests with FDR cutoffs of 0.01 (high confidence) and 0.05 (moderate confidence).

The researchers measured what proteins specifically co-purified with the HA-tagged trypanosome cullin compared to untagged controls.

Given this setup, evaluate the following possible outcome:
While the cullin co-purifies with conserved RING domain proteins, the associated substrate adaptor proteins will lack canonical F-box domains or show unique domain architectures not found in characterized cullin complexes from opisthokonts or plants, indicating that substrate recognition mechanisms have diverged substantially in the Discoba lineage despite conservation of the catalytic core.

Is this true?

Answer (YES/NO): NO